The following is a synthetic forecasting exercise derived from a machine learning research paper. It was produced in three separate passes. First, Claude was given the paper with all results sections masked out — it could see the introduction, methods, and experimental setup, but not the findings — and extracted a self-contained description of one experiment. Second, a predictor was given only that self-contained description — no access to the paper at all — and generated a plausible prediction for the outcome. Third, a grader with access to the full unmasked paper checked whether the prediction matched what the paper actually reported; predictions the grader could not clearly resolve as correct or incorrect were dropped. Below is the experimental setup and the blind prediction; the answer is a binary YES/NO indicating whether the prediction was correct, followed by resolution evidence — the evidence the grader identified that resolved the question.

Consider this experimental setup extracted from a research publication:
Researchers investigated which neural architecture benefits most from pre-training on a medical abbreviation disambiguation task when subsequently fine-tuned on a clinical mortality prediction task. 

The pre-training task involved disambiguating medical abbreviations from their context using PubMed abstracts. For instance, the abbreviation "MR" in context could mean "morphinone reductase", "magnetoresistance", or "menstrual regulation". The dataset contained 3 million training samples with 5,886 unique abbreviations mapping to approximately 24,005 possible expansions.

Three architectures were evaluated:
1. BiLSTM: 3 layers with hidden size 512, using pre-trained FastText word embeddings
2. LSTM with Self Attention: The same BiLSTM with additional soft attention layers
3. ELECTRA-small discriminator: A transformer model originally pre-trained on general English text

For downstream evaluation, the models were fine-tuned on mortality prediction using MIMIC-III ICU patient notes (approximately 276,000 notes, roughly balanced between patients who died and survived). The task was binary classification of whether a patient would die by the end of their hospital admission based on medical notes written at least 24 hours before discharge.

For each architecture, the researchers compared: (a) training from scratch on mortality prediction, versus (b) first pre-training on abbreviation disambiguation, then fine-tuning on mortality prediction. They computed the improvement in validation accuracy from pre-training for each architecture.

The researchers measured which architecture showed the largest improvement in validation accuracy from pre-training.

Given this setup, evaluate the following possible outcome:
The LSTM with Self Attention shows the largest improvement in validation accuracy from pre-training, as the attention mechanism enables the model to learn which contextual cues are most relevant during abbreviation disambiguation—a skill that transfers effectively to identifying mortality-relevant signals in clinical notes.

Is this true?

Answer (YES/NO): YES